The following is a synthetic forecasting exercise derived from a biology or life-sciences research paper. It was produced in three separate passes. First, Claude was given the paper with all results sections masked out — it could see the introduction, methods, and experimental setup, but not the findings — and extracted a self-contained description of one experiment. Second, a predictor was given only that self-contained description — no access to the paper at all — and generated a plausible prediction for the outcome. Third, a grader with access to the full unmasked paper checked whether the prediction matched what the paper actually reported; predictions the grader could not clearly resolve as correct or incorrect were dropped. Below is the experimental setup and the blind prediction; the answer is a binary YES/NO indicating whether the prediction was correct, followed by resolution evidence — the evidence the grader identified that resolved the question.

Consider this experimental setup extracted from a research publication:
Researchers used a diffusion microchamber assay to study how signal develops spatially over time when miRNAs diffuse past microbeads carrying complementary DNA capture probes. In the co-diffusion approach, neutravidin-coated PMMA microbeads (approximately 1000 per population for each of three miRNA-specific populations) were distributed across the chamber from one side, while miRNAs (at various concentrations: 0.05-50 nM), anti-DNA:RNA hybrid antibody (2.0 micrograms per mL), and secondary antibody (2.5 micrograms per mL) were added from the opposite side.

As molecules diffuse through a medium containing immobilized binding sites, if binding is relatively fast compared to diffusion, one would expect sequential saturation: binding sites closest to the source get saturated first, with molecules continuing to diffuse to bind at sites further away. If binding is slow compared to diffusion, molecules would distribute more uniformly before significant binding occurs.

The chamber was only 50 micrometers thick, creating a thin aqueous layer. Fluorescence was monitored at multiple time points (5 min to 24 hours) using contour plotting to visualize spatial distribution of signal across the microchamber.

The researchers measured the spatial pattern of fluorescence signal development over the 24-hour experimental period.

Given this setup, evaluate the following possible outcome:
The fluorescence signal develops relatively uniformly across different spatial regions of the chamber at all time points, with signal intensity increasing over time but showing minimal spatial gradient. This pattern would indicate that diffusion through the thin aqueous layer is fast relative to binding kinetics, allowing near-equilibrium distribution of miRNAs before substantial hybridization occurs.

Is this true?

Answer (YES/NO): NO